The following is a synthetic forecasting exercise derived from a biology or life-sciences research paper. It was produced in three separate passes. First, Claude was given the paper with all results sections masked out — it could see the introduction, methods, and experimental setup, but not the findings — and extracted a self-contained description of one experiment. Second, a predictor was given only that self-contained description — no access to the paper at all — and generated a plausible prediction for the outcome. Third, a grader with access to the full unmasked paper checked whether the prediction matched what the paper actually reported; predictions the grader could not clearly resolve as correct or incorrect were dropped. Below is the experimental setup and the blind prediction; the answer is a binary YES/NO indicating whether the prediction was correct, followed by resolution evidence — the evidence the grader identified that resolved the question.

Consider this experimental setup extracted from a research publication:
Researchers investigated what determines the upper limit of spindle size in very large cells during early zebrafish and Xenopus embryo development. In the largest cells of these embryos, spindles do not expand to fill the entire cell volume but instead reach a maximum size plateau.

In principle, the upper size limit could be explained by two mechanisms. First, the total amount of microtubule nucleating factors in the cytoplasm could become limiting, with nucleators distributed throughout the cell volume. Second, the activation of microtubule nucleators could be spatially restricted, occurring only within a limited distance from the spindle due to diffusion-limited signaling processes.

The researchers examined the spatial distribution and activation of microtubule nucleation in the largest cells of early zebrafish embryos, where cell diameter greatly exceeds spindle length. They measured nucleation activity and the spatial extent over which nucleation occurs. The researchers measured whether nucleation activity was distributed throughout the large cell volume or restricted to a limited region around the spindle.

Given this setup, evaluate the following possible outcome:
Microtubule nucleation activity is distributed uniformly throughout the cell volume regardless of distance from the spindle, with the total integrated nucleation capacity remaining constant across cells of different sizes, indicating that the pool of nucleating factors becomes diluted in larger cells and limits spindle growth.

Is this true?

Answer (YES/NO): NO